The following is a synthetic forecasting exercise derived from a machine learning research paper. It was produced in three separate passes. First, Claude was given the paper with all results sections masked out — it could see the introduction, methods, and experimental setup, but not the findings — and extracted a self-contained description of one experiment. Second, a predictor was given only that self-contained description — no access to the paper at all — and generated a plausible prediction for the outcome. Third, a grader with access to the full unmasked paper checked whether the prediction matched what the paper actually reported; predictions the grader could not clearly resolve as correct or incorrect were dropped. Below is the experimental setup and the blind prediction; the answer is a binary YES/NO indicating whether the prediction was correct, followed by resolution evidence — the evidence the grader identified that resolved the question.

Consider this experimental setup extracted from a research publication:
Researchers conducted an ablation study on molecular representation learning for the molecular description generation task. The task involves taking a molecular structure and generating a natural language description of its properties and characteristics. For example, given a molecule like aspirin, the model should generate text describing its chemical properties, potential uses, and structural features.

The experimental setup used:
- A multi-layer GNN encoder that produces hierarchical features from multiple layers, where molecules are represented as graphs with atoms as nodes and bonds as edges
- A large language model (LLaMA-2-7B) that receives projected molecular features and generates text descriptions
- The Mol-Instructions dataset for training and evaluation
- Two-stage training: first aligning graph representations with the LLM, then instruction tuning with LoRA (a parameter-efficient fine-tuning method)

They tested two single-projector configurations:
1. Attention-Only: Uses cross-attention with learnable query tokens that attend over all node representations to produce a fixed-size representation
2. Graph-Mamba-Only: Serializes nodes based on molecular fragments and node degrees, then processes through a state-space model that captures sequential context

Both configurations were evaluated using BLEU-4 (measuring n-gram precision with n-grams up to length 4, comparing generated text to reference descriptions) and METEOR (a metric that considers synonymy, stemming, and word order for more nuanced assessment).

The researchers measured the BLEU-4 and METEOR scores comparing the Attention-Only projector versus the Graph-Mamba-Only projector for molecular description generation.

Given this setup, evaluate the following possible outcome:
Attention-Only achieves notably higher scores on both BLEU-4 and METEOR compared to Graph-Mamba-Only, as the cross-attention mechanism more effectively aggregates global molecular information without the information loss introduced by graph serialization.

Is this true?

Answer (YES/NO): NO